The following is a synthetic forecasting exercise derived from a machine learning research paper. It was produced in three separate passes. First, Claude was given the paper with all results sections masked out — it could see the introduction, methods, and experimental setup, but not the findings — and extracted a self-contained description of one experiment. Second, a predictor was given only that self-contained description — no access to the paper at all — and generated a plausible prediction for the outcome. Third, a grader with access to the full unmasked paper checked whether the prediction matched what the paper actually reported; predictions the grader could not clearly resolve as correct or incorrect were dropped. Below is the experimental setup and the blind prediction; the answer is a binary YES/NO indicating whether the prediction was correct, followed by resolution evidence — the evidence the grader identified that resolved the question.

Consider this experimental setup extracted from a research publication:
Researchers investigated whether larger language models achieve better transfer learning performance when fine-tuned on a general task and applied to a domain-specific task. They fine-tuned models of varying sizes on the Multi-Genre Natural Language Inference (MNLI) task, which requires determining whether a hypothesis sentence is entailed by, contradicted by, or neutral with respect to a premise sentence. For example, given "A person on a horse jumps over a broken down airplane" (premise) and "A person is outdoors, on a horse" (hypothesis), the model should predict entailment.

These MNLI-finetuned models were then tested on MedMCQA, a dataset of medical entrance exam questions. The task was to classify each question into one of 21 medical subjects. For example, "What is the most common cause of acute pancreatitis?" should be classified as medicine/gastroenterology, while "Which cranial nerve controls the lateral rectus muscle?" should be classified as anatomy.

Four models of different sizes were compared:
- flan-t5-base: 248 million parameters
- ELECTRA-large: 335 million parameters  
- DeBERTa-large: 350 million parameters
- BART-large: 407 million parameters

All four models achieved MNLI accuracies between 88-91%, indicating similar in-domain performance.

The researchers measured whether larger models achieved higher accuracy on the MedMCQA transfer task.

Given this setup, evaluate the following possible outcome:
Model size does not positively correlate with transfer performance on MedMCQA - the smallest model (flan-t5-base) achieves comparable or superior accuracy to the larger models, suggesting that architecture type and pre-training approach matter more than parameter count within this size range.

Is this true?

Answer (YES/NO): YES